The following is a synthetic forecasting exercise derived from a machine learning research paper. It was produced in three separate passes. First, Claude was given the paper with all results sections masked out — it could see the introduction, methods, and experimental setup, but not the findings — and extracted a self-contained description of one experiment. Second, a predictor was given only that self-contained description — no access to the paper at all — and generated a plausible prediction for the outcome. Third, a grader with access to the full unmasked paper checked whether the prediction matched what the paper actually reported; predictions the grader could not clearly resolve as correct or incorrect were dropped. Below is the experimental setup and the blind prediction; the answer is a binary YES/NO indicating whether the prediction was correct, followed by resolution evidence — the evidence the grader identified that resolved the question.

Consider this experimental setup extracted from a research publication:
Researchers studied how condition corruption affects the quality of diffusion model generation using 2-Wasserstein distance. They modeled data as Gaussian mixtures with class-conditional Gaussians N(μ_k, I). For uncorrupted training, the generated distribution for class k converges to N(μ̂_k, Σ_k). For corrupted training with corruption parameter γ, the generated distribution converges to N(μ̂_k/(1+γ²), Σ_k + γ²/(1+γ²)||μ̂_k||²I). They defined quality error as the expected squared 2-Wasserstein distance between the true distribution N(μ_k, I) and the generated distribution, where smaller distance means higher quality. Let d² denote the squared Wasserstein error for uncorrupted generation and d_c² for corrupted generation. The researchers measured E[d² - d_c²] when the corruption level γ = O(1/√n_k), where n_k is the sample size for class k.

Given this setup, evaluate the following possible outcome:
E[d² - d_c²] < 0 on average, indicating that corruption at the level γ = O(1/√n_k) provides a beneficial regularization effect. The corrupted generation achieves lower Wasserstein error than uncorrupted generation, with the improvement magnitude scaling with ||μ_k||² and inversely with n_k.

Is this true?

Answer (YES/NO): NO